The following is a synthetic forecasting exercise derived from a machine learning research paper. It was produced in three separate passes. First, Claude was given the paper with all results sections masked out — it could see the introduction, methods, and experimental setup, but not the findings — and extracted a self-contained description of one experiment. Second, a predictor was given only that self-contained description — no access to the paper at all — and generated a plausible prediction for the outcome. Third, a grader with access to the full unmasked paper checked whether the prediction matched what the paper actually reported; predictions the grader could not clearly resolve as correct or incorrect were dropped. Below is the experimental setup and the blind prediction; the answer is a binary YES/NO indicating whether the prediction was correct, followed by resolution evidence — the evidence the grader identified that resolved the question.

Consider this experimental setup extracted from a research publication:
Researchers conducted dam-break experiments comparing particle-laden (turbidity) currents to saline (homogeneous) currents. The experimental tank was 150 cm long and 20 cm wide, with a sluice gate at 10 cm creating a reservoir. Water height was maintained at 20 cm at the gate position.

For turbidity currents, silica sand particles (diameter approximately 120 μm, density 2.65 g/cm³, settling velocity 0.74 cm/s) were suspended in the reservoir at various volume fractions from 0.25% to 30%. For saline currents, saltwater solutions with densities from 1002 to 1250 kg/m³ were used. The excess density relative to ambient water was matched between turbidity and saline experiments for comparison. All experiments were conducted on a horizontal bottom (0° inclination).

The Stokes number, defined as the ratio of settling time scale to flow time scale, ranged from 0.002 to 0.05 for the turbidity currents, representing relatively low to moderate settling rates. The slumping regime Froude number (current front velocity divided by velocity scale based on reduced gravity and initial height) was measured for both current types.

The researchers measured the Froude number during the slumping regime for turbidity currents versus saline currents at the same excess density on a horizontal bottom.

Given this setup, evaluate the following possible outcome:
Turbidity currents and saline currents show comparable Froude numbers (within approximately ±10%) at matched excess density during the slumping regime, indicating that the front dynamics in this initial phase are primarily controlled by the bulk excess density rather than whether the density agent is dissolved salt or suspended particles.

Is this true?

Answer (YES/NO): NO